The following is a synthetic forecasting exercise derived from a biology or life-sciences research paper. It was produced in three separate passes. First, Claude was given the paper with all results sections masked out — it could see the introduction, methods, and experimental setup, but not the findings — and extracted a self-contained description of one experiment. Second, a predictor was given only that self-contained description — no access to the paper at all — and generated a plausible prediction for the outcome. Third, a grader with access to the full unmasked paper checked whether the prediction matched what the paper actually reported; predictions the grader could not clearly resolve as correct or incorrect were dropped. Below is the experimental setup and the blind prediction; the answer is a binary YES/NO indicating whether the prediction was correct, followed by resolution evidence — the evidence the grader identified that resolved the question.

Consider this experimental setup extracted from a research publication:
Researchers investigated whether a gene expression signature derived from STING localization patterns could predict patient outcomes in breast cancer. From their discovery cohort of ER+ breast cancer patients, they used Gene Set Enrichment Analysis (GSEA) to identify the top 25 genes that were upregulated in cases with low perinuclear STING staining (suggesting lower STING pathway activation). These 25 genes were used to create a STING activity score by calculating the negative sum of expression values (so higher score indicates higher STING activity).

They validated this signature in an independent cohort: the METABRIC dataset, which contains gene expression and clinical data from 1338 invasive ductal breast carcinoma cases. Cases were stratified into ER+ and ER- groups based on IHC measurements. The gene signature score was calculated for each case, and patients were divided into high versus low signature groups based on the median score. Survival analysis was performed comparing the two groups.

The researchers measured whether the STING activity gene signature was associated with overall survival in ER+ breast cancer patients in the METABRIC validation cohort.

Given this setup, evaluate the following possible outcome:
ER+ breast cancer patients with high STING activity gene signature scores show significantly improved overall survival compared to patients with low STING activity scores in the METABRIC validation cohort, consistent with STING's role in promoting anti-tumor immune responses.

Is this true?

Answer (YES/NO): YES